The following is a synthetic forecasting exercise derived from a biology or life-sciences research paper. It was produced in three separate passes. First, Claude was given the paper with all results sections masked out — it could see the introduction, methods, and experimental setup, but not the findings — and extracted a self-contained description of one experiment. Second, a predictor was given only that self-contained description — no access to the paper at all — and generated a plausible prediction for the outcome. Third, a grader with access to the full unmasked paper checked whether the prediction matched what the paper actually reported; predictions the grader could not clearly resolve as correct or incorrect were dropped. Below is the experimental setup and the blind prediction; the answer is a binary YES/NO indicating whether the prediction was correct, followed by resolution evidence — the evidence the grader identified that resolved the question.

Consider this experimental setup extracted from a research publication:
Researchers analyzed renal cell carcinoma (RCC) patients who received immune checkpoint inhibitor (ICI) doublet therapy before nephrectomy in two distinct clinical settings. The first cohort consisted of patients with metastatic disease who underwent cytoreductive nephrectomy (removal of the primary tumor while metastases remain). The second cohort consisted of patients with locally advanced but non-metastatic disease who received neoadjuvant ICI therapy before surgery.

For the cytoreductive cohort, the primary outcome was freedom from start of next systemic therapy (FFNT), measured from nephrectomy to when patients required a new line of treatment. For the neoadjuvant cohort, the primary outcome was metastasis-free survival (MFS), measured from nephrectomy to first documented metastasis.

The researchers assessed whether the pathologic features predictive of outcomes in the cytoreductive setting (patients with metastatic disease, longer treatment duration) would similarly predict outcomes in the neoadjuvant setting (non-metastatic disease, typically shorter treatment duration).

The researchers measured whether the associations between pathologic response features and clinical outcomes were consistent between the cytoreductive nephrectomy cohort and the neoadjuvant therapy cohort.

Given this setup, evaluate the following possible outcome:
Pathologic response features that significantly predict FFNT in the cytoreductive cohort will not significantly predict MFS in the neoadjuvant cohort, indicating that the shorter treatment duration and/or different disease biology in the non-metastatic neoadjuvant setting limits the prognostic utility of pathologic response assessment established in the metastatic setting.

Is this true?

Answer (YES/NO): NO